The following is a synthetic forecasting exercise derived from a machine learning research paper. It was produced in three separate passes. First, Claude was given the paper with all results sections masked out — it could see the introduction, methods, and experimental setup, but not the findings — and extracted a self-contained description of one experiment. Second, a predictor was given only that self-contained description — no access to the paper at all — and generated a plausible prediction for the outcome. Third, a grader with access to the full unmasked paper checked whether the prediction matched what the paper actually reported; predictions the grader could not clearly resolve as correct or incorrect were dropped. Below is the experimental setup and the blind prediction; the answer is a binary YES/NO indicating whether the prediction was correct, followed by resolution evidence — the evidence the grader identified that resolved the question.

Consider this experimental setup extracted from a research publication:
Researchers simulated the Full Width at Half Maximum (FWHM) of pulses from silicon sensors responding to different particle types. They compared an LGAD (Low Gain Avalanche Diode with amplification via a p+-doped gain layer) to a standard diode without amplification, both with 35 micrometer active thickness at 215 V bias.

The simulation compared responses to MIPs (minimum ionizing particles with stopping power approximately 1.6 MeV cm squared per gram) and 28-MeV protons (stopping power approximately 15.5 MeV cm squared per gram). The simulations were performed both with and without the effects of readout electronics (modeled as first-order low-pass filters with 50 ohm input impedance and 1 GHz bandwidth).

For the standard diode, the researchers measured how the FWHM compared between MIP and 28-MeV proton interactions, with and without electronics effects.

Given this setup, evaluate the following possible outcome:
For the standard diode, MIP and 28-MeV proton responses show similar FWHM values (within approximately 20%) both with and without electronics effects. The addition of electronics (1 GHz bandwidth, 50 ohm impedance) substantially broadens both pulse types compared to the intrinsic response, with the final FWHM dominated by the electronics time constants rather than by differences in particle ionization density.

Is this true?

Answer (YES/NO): YES